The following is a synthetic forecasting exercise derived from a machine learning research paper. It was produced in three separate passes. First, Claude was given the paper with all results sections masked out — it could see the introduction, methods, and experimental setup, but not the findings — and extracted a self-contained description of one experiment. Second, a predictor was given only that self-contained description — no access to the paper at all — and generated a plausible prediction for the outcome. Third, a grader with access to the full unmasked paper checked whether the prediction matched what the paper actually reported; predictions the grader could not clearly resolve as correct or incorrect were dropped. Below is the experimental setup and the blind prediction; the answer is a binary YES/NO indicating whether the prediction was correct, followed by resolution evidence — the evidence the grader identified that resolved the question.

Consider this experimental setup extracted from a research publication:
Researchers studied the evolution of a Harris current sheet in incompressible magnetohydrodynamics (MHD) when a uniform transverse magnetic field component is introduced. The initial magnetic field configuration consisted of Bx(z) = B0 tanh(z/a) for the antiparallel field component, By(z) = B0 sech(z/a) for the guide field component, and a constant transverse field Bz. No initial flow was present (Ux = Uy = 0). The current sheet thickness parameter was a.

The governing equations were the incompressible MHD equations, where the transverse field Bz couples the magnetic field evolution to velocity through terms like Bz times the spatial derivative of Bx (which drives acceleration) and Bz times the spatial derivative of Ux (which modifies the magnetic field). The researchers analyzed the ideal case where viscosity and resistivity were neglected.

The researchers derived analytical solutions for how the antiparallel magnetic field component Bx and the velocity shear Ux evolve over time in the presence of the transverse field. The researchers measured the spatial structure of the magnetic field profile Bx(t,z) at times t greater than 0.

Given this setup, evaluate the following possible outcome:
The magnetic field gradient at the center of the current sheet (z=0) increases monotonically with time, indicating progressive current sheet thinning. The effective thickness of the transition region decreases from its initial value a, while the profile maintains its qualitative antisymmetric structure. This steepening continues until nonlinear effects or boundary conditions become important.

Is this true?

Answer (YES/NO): NO